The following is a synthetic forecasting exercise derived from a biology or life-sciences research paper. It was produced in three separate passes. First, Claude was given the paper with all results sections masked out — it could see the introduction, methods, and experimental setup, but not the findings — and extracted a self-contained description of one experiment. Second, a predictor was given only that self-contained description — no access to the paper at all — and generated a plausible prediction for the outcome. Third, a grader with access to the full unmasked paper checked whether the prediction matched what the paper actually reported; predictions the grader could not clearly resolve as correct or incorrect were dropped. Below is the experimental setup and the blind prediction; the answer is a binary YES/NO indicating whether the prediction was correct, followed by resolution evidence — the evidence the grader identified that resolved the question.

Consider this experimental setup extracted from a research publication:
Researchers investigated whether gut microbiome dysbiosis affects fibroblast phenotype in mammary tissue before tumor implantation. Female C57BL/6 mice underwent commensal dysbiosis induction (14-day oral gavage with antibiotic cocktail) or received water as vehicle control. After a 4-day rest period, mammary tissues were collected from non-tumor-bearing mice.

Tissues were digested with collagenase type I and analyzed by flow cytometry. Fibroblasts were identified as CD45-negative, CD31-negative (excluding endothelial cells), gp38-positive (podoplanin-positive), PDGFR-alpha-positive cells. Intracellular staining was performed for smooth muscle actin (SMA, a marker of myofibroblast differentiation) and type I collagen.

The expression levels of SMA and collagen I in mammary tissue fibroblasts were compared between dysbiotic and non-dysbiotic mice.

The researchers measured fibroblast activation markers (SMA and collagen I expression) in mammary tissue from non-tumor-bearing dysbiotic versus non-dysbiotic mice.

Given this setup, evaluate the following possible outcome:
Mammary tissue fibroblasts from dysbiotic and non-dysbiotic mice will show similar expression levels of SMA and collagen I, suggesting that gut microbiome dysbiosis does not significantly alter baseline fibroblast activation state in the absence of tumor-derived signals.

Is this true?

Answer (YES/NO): NO